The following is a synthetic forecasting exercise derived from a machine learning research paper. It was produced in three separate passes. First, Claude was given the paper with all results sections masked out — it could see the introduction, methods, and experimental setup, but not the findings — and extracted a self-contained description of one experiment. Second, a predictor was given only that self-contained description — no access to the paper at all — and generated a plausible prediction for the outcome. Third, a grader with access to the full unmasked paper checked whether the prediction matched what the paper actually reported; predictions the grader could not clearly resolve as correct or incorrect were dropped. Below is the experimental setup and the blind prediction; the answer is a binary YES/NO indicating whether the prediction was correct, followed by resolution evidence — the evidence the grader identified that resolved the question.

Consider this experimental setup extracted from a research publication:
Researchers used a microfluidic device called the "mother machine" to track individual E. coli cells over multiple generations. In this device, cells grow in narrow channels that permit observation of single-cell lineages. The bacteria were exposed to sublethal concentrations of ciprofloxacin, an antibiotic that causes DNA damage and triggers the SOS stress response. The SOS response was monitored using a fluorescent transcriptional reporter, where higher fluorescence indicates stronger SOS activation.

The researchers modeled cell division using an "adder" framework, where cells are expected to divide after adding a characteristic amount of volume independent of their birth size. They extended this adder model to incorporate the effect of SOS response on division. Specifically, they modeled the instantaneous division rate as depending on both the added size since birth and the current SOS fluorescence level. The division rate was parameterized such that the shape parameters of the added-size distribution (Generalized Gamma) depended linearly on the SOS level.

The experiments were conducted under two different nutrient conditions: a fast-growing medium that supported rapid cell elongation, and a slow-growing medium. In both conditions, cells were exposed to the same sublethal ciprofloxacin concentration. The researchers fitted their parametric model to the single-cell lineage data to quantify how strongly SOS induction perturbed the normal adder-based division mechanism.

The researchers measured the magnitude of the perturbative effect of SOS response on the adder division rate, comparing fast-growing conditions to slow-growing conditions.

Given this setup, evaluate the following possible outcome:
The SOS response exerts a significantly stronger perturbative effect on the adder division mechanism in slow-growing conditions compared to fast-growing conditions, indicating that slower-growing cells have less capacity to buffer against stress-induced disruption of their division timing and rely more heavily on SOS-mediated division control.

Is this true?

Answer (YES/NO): NO